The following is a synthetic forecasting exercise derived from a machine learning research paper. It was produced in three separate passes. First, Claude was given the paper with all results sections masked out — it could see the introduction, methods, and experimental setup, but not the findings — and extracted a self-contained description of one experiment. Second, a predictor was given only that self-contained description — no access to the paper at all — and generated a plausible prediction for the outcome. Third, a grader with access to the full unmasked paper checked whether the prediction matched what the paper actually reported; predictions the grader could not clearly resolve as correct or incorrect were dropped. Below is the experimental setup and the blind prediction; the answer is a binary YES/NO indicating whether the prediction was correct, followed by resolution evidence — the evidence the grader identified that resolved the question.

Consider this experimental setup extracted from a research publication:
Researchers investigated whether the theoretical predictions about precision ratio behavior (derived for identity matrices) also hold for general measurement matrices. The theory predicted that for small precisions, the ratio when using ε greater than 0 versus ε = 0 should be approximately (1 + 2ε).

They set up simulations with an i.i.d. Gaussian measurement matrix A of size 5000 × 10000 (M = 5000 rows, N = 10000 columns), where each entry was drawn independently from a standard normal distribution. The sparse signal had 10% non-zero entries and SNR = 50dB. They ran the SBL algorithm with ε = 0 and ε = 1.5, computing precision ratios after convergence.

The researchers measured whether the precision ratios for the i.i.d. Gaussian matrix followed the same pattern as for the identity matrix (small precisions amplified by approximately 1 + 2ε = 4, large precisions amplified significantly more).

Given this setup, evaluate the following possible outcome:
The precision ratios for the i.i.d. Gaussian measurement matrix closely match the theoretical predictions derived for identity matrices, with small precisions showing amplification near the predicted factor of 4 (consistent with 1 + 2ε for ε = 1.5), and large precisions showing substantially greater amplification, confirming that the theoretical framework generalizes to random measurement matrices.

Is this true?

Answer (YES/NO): YES